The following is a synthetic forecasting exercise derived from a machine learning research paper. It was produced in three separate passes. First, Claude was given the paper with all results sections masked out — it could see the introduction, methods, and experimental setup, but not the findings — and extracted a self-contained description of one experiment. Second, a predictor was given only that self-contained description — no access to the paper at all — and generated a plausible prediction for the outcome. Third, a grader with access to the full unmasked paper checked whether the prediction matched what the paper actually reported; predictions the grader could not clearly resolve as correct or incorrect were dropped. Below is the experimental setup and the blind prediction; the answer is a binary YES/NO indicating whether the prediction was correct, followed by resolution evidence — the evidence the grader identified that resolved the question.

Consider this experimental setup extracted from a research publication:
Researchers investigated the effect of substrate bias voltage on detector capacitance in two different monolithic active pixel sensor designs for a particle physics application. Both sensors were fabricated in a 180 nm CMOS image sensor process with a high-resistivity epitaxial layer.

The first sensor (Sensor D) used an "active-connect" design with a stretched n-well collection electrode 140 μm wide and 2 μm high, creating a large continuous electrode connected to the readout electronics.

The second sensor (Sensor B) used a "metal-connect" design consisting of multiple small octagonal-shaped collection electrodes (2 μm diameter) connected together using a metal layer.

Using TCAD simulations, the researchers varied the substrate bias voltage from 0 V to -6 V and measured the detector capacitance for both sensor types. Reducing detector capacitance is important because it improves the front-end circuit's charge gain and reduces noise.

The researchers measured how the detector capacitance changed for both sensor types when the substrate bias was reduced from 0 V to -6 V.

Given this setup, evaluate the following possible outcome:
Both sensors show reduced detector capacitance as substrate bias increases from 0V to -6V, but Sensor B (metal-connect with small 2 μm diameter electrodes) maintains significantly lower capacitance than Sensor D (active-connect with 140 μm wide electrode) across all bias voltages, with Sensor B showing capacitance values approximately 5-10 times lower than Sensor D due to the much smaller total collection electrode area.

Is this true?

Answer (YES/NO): NO